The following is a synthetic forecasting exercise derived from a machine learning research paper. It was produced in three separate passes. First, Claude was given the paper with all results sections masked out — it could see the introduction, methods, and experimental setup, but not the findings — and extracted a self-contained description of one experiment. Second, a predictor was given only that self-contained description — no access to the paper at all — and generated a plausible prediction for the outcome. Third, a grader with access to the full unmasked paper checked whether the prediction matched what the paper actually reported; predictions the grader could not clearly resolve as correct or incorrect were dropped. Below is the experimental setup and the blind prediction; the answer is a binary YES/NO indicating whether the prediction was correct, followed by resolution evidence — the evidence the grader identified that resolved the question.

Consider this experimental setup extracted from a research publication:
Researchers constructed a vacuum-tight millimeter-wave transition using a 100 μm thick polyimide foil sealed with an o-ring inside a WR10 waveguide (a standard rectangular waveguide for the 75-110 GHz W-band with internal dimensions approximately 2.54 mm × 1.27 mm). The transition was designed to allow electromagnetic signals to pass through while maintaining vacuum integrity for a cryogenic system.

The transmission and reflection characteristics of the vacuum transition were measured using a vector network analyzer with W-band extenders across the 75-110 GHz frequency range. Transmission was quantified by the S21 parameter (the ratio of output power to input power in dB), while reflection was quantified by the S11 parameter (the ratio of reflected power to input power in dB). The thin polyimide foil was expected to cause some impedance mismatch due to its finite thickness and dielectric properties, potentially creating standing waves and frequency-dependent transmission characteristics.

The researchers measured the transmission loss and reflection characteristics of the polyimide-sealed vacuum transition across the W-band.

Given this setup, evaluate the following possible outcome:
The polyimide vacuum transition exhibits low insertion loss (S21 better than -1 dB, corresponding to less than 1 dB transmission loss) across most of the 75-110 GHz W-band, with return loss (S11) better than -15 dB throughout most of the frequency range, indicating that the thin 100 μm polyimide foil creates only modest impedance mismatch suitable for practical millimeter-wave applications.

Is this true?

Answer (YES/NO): NO